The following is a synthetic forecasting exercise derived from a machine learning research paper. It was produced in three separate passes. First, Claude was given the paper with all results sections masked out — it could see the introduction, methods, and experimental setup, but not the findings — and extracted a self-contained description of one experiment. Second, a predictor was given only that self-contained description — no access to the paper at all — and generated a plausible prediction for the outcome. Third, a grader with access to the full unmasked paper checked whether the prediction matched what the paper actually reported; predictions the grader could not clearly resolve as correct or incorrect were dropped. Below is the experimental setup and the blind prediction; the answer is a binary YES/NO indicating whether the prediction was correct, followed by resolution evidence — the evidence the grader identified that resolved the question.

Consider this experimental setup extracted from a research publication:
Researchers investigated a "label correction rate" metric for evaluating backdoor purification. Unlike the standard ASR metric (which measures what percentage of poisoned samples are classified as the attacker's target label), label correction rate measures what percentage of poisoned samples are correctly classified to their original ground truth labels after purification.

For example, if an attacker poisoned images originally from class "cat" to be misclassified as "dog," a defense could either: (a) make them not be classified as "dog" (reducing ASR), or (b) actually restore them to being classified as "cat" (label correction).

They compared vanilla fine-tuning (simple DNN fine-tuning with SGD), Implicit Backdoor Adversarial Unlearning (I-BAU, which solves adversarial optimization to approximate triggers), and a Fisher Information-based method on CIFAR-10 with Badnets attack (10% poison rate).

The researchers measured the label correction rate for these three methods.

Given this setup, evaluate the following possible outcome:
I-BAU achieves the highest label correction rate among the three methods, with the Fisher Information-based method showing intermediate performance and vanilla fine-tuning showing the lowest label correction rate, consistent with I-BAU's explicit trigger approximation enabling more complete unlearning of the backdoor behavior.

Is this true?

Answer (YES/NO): NO